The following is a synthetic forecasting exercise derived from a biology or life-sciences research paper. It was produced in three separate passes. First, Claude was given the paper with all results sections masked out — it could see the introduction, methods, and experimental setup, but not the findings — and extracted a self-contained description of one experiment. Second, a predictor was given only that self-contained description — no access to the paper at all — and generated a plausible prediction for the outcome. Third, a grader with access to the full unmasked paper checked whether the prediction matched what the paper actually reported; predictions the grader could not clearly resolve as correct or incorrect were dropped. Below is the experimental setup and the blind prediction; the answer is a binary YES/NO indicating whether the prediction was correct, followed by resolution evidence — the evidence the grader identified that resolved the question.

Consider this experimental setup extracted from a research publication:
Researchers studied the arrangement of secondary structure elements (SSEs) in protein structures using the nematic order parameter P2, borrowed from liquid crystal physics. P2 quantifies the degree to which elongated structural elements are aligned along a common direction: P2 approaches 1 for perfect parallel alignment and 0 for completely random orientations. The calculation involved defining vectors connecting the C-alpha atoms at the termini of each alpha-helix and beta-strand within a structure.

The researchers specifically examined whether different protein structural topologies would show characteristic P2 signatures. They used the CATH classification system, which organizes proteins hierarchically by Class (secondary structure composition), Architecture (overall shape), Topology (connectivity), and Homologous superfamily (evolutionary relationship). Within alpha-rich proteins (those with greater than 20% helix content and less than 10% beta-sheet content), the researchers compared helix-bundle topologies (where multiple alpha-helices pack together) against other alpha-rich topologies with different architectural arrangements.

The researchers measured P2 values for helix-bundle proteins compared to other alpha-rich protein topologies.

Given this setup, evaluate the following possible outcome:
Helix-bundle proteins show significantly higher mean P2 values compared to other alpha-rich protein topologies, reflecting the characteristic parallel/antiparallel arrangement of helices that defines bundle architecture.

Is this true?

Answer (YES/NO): YES